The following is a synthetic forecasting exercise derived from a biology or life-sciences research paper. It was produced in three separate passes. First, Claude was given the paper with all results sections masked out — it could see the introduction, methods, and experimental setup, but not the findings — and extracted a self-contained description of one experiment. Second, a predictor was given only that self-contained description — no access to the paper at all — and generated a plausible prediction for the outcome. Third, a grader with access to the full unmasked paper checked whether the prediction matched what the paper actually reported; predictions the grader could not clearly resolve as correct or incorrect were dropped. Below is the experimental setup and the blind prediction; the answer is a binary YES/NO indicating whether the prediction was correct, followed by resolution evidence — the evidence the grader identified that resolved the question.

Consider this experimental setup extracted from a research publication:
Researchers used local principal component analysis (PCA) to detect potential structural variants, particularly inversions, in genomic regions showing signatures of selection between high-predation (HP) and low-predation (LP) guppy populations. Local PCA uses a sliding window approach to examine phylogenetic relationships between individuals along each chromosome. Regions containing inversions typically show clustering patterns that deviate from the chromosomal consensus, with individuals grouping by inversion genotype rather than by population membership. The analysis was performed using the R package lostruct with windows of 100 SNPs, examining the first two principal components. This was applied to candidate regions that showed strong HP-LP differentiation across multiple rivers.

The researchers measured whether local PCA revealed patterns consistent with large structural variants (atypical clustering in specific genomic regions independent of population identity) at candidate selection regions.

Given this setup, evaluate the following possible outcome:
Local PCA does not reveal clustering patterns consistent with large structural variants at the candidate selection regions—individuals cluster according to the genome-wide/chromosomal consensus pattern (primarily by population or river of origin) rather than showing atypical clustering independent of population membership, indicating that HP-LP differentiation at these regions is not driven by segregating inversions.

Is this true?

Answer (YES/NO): NO